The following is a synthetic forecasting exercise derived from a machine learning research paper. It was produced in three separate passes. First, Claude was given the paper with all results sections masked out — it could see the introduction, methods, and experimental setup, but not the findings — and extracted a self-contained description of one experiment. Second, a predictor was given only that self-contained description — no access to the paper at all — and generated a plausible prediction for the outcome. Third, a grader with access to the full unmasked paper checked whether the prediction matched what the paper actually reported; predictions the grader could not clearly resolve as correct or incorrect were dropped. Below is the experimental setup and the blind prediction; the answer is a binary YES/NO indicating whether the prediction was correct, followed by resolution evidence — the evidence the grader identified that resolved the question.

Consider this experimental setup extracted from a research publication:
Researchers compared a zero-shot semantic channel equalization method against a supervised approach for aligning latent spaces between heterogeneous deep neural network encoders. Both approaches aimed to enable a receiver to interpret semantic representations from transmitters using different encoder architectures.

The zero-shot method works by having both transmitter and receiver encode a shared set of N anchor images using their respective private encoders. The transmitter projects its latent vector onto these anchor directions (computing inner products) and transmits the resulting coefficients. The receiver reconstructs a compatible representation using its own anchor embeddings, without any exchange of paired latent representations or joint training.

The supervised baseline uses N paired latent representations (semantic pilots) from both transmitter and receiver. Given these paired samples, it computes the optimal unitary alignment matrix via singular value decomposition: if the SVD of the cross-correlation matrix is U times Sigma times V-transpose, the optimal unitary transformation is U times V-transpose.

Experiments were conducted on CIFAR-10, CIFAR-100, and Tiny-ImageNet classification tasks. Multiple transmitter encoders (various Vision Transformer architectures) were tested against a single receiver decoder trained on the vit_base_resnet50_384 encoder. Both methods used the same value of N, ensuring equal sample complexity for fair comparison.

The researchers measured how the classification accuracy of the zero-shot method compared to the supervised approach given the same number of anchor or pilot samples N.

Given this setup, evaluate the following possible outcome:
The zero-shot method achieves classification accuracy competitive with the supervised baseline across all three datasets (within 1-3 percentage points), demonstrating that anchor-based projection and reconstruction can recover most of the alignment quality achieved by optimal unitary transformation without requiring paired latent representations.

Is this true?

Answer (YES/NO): YES